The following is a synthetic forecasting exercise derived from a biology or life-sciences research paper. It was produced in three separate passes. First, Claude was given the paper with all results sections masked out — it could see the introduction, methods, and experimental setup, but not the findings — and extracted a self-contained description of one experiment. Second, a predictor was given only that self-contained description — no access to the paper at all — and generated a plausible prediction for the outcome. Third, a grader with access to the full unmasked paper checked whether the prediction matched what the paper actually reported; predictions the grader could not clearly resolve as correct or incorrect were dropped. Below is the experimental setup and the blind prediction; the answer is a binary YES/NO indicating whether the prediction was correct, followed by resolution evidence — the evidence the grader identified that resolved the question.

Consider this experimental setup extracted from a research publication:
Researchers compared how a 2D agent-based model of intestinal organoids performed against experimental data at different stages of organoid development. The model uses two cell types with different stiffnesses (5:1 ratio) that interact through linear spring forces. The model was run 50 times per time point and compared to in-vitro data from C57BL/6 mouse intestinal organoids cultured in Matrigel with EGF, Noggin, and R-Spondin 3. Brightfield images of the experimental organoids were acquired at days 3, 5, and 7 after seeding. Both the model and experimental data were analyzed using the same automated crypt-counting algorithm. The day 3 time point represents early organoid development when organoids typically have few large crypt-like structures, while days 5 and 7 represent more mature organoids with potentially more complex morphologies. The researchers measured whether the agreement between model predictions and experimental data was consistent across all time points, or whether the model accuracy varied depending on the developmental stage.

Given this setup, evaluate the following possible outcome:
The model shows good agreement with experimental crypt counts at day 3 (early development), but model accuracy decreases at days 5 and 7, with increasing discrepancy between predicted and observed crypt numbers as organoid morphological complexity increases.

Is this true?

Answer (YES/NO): NO